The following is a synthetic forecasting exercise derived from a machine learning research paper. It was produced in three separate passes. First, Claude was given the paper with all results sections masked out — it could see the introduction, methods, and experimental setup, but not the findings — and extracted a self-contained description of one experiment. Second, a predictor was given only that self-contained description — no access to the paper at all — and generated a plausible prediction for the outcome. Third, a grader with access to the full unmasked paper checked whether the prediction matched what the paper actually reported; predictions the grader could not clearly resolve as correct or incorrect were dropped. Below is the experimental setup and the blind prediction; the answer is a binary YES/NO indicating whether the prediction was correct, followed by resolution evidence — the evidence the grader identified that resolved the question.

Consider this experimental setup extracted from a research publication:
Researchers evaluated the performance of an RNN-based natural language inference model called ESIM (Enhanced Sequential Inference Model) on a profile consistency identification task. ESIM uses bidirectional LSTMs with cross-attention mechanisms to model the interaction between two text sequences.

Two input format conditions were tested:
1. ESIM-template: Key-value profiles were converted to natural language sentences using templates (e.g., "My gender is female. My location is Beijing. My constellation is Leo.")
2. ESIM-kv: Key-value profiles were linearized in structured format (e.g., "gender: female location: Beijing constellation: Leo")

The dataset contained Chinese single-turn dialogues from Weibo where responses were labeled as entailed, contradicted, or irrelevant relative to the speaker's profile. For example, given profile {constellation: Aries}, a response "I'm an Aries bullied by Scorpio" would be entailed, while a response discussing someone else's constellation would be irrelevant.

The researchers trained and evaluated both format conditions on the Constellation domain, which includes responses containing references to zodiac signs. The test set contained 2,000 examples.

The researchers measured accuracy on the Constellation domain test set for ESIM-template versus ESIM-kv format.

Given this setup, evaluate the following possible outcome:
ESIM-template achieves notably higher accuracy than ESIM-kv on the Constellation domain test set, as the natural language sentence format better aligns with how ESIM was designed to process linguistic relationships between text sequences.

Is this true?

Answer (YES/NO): NO